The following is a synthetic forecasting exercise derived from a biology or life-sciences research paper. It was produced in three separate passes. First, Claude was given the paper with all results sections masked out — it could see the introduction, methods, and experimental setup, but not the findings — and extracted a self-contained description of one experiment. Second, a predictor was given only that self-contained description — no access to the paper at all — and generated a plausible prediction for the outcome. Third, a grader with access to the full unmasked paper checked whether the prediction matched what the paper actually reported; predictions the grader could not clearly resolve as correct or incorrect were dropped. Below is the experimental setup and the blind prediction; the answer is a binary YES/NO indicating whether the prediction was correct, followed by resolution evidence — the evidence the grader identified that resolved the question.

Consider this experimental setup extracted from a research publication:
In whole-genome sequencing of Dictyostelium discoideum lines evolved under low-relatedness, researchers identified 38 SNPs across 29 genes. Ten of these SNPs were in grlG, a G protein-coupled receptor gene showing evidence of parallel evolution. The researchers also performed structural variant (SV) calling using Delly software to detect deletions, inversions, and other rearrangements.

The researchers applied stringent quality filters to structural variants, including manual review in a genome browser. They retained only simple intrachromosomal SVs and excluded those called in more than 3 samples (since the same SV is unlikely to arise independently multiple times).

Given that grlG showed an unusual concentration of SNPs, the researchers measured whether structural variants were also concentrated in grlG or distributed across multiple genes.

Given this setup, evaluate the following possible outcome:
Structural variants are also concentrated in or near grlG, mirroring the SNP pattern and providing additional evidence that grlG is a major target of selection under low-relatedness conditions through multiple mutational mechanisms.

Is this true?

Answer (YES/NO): YES